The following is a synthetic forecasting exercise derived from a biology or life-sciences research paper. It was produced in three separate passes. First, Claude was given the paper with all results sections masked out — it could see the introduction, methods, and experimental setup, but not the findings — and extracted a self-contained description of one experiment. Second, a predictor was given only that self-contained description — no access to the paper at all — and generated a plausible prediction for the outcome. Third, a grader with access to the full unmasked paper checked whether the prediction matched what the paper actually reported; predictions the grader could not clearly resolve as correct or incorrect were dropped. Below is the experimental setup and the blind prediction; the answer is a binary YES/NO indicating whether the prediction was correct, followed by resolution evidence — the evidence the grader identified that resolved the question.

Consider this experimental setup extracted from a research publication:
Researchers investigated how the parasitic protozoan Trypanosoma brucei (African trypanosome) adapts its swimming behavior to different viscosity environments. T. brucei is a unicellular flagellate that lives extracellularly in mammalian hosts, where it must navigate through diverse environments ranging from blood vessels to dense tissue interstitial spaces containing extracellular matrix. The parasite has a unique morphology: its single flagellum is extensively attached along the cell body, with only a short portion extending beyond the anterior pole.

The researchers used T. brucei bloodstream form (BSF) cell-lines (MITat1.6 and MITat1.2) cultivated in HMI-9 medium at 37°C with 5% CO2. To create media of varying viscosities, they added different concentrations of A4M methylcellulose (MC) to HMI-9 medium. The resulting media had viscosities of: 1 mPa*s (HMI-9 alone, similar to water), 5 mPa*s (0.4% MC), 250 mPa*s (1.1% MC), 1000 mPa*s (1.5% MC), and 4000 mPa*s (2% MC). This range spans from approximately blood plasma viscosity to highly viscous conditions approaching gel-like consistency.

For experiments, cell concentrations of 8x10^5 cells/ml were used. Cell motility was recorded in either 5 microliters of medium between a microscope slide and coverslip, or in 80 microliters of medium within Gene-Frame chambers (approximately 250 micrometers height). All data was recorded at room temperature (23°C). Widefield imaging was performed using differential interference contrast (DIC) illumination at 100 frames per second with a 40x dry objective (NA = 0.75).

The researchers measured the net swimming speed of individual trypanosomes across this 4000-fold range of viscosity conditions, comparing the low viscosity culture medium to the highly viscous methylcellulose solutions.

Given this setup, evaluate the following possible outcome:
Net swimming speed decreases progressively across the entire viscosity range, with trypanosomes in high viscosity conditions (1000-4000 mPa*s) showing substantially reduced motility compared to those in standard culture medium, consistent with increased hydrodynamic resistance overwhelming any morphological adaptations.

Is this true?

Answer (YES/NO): NO